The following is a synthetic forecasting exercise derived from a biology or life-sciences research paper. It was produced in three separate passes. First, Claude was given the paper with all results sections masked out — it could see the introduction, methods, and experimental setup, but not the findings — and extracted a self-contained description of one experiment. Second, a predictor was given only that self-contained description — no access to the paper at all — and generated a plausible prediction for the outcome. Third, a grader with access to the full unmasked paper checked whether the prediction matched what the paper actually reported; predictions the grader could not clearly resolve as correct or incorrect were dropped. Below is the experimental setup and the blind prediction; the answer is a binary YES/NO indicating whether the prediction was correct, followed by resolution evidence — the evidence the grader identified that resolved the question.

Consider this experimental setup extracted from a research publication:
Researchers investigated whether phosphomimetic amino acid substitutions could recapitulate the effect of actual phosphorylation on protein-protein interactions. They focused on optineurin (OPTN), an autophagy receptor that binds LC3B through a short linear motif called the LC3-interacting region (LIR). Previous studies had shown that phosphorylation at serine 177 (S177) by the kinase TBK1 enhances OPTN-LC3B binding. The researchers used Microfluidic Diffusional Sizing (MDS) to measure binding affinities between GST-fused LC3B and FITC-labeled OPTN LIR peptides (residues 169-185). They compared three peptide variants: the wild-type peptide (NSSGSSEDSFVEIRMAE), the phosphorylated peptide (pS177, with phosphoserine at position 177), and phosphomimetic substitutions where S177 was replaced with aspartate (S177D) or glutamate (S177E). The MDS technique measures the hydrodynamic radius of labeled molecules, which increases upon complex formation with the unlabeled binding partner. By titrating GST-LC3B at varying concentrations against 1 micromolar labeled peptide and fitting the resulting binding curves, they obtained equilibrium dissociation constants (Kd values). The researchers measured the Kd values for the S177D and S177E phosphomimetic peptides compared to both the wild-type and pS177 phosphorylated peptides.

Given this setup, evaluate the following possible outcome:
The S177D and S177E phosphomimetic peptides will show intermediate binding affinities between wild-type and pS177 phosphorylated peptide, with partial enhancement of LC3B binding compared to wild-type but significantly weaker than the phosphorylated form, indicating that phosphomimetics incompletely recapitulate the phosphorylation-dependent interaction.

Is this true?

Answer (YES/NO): NO